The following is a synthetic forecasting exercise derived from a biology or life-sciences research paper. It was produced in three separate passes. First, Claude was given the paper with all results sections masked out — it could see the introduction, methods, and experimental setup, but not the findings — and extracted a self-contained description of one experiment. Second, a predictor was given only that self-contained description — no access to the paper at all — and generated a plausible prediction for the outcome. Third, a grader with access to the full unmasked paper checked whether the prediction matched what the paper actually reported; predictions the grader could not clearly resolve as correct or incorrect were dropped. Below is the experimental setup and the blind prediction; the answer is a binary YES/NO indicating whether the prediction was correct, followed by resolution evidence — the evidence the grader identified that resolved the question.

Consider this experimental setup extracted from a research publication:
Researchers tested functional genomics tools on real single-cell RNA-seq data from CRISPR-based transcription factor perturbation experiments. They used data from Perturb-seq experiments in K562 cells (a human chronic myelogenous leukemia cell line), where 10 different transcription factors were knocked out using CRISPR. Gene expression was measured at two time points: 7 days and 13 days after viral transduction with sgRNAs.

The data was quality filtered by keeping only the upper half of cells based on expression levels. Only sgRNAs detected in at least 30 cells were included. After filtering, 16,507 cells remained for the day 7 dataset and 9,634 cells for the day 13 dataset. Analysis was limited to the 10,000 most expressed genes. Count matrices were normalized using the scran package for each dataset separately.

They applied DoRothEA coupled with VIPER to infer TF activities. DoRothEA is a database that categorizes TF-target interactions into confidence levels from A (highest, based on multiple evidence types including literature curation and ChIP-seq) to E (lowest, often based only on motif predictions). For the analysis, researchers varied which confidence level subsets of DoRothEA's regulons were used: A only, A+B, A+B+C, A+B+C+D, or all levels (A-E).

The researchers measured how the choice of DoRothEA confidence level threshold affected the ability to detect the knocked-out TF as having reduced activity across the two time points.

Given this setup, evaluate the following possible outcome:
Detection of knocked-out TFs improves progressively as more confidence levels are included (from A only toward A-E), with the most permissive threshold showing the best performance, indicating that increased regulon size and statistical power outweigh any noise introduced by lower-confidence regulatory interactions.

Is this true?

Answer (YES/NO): NO